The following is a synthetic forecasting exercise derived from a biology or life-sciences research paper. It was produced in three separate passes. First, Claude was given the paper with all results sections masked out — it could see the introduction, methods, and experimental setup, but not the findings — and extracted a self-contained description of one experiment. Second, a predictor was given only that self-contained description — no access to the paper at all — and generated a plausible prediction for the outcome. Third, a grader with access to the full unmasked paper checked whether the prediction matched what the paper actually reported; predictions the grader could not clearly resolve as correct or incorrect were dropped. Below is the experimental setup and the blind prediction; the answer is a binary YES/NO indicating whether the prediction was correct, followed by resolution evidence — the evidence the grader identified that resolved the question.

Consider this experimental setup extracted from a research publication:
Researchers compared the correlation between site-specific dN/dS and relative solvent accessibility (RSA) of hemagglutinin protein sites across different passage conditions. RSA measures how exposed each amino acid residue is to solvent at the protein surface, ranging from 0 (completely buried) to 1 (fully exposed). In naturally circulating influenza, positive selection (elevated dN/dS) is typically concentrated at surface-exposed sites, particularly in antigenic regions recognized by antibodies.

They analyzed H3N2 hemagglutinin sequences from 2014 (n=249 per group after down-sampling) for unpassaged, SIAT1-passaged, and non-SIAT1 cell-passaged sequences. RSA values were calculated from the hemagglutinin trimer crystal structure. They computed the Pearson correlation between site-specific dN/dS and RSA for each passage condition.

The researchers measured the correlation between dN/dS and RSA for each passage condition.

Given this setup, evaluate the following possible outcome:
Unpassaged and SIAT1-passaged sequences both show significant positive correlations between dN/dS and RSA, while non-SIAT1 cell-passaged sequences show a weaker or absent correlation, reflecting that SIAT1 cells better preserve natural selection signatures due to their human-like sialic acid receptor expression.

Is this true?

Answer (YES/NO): YES